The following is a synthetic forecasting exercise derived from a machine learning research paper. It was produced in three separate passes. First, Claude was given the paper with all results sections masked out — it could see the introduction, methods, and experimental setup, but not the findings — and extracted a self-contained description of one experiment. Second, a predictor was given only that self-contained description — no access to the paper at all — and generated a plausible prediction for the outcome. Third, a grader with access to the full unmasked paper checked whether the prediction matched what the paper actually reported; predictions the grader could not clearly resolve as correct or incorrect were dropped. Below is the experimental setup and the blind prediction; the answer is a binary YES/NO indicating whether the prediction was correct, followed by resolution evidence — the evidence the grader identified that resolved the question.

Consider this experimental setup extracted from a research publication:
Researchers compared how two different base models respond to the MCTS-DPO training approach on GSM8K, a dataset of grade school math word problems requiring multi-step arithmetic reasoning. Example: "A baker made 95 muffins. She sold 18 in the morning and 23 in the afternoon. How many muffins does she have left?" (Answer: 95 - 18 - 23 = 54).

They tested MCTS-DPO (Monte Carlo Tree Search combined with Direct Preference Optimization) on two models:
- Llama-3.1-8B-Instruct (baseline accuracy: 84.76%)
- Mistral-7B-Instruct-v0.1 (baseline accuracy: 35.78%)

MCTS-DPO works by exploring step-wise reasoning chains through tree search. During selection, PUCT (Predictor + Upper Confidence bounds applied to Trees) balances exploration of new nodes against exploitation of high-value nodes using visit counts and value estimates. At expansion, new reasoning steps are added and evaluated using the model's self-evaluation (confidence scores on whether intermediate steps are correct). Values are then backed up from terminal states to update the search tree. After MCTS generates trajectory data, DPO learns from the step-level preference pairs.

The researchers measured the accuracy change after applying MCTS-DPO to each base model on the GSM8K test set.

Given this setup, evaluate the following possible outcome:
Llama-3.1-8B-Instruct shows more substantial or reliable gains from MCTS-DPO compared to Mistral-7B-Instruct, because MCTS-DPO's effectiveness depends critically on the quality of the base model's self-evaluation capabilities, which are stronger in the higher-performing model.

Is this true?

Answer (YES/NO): YES